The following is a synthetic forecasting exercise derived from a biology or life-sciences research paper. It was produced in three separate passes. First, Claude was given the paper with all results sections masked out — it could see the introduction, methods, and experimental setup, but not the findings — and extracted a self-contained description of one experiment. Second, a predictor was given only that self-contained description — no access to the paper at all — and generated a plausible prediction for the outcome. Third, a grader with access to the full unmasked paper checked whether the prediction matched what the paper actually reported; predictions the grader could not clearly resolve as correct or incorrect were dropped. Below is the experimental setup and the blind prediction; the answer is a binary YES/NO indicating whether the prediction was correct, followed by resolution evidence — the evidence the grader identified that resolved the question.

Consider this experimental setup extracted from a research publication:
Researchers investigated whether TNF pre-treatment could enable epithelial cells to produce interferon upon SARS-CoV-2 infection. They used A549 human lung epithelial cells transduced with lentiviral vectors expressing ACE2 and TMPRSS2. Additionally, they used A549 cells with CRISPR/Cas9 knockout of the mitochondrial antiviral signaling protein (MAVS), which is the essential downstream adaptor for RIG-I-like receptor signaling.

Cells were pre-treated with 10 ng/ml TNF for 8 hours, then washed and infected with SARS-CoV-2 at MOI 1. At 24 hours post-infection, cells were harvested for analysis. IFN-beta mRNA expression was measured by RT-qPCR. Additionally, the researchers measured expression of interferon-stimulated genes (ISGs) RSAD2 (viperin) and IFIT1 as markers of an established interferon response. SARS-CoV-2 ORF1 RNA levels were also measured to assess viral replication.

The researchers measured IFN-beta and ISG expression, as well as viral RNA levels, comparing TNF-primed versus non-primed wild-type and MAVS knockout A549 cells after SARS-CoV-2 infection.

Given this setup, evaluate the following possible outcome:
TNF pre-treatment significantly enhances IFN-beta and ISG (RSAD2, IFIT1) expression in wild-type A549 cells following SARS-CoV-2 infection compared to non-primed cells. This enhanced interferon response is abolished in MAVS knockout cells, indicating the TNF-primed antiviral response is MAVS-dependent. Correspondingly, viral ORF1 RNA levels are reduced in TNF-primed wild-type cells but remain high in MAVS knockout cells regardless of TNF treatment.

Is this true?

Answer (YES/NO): NO